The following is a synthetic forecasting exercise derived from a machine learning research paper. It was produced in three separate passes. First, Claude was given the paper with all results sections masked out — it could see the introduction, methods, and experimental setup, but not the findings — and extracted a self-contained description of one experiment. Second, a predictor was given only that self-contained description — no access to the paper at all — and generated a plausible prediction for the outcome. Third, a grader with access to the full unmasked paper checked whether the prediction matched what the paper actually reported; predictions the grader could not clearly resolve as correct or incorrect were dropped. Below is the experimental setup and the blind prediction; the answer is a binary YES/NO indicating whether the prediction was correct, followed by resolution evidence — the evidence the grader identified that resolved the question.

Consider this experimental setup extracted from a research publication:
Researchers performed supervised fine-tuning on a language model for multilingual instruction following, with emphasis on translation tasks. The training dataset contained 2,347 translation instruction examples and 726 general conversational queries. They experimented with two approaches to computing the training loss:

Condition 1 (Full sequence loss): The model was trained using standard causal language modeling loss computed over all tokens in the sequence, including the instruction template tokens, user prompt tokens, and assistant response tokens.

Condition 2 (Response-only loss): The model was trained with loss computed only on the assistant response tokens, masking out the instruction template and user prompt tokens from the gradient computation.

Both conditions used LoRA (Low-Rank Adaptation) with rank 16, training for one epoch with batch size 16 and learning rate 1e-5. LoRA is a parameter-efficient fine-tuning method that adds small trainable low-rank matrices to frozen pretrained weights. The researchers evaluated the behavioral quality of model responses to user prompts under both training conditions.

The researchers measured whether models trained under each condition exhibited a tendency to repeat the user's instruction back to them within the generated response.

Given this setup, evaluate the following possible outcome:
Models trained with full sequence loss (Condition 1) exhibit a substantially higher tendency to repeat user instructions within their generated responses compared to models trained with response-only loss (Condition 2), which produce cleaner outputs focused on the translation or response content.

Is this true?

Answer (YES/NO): YES